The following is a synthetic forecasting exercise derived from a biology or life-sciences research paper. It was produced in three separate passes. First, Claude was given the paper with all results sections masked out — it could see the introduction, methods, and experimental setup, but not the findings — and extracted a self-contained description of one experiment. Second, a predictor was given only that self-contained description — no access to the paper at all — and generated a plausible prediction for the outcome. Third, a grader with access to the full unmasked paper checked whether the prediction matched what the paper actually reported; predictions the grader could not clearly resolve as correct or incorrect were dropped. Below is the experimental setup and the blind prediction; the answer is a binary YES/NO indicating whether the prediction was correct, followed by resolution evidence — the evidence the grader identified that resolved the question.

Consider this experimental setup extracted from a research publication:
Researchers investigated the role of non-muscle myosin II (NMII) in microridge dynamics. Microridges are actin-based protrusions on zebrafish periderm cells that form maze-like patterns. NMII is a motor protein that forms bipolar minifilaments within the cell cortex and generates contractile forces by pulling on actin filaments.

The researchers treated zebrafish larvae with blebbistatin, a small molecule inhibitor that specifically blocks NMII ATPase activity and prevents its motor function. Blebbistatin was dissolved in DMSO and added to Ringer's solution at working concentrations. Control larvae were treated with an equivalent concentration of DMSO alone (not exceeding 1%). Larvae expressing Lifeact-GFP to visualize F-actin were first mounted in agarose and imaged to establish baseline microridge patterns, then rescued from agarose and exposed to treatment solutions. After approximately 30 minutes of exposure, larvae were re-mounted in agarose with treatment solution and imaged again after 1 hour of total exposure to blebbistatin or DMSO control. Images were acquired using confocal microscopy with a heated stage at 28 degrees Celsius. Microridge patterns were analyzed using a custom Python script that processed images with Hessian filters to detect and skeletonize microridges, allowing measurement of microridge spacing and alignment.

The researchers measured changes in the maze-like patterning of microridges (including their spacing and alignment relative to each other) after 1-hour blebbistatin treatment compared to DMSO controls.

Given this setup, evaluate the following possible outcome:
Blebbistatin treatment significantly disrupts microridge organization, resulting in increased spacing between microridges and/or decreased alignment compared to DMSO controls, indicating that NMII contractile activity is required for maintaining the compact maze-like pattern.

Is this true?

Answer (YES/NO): NO